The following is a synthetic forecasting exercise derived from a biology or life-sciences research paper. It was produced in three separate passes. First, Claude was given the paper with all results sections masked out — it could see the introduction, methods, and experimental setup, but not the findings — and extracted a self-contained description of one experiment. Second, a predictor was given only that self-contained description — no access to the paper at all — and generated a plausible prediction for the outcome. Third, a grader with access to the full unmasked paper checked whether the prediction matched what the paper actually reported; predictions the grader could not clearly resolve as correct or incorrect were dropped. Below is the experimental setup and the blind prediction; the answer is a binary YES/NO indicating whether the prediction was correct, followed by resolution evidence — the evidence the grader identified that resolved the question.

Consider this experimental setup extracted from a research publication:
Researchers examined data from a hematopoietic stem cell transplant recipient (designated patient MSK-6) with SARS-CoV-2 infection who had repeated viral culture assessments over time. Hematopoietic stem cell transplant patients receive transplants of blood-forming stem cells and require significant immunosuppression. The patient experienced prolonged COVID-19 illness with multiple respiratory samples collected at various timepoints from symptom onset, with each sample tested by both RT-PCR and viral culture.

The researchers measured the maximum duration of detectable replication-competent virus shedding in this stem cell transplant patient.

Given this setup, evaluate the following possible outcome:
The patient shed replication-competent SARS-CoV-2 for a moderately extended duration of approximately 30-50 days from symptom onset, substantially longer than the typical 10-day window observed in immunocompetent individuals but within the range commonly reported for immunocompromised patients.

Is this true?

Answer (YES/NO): NO